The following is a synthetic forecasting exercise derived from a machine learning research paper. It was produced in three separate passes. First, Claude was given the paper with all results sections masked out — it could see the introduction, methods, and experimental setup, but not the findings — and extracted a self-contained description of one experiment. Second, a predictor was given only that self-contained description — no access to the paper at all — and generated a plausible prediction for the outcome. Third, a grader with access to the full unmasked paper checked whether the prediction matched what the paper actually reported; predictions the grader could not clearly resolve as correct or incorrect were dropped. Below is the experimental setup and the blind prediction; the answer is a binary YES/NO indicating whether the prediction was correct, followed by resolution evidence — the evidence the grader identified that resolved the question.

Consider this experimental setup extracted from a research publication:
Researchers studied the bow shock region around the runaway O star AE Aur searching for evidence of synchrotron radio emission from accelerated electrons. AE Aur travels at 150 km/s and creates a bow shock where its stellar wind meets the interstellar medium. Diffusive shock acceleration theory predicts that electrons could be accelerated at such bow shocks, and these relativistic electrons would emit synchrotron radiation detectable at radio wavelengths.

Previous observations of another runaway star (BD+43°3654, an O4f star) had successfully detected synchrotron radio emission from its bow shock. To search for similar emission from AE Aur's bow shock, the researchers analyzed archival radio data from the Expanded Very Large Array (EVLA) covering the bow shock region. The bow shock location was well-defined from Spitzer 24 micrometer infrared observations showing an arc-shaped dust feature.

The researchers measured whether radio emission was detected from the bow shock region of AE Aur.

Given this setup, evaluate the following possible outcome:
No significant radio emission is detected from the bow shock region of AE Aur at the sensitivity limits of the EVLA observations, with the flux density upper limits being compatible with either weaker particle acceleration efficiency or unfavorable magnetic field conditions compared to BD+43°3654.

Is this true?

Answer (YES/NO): YES